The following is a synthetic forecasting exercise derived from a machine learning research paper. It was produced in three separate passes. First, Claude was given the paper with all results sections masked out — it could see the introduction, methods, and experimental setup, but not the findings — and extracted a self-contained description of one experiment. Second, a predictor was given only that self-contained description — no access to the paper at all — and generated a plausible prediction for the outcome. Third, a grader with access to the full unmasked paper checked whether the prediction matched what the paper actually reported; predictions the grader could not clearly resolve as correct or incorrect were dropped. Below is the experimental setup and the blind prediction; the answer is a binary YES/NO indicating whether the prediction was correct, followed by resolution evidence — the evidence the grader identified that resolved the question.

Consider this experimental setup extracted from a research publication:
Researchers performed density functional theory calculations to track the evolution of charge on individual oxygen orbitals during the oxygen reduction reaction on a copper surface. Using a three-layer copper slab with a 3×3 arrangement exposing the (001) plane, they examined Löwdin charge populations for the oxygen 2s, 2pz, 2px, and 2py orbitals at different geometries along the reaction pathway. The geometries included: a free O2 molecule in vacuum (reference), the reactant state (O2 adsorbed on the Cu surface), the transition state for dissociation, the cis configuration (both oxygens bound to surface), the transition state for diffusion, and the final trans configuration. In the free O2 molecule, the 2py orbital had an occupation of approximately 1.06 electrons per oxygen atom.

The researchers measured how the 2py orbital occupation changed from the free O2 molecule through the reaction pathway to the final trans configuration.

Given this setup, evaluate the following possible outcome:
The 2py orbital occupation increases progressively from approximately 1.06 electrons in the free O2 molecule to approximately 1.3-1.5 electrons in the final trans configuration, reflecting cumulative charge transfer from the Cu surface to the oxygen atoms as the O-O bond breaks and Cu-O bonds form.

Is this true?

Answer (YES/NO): NO